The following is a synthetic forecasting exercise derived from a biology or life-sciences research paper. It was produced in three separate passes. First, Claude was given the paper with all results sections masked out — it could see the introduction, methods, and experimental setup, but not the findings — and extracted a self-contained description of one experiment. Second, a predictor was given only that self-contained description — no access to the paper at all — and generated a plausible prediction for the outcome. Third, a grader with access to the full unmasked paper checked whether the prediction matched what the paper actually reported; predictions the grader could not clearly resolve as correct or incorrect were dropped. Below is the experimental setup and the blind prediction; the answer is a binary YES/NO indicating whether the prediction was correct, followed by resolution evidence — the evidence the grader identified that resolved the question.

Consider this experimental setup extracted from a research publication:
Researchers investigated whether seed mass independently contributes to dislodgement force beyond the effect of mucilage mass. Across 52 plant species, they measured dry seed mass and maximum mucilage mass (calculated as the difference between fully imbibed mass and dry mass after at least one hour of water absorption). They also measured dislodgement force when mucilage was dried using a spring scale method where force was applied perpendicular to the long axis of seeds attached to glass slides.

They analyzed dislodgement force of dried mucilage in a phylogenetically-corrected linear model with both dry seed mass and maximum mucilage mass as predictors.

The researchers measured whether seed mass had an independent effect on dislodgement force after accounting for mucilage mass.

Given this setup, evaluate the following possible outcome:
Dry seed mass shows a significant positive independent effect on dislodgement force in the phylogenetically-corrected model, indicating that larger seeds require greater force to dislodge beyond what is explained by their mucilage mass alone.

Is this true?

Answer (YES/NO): NO